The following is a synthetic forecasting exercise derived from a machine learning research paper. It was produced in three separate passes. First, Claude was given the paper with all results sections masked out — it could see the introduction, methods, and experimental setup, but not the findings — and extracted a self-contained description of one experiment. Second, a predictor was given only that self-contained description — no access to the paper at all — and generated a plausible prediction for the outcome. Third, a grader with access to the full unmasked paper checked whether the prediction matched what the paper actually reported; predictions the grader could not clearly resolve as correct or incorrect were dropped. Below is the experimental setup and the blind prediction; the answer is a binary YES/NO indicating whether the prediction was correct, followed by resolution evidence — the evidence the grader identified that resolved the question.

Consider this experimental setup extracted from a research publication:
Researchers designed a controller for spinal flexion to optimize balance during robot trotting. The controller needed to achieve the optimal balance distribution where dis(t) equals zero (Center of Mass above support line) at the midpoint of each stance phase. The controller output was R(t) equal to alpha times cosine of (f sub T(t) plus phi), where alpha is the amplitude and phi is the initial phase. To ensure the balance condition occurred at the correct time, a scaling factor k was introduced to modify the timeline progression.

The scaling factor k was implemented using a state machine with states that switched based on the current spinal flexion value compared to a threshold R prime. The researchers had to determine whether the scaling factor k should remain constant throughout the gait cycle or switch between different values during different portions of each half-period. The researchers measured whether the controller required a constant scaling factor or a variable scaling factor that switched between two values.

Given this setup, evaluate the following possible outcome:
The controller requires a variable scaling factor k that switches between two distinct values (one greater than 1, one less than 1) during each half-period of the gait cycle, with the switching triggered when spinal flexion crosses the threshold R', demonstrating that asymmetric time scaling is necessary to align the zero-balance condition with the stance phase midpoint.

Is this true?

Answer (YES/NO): YES